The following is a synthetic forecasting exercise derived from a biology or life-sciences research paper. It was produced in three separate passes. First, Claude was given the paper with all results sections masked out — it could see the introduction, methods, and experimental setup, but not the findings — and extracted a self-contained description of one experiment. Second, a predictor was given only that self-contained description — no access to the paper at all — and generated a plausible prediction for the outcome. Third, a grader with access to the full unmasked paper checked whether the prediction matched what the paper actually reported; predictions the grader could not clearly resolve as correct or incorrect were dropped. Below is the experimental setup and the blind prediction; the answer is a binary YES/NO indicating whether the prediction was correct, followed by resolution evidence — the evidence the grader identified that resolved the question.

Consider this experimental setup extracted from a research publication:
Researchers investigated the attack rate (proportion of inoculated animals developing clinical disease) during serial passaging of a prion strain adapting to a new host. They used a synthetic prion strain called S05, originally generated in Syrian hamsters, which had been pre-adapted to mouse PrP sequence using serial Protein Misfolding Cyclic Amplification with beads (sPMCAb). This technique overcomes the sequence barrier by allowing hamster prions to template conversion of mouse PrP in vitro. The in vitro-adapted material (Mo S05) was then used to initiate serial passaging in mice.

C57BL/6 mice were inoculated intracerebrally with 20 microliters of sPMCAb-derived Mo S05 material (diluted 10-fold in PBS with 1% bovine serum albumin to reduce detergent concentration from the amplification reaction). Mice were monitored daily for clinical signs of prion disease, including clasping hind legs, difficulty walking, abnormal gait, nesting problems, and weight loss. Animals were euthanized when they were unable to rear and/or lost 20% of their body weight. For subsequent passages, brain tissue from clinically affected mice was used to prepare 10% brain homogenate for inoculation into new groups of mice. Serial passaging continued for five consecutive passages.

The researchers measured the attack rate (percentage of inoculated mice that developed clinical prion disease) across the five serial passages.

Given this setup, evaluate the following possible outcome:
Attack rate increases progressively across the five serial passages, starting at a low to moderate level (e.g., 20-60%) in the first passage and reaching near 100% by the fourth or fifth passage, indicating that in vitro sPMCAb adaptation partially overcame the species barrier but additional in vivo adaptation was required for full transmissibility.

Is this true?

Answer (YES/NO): NO